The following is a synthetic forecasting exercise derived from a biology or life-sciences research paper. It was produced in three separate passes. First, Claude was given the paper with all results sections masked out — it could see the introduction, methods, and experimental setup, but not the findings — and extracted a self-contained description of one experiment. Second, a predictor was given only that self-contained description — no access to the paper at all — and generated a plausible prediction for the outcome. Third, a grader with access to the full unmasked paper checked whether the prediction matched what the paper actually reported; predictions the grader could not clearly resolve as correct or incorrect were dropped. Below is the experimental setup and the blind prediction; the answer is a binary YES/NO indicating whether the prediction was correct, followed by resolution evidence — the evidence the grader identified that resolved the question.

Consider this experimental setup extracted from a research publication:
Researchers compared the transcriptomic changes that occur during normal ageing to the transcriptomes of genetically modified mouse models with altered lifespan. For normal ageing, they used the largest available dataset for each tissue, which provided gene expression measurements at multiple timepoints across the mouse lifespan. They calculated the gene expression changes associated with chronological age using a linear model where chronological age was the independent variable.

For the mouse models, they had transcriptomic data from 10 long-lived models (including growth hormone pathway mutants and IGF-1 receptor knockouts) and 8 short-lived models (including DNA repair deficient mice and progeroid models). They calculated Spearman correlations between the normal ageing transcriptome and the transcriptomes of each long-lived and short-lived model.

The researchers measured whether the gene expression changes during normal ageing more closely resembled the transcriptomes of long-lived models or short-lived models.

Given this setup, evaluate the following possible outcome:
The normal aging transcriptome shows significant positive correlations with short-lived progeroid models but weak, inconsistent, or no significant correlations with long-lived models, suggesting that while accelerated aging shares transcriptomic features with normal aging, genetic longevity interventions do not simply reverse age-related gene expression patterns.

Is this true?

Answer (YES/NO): YES